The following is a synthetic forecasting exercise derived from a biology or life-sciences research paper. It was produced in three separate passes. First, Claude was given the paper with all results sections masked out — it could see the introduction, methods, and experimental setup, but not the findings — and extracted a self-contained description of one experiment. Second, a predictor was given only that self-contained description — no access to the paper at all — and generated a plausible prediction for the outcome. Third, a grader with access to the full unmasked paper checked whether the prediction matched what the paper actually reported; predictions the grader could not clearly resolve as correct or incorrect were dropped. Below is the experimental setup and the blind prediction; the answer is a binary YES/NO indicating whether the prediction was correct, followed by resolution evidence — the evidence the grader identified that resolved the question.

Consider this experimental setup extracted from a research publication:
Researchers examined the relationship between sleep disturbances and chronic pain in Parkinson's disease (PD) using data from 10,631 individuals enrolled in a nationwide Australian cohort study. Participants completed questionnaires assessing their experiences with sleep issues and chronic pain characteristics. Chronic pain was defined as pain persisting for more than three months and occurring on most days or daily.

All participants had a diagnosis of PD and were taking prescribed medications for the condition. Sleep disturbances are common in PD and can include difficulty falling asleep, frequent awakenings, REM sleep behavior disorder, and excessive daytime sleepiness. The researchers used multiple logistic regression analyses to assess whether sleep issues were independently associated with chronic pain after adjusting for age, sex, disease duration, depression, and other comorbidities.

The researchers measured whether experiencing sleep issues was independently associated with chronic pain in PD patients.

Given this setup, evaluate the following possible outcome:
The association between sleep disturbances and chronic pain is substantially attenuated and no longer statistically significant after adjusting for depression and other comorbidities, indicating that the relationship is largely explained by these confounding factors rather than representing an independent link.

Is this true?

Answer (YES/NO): NO